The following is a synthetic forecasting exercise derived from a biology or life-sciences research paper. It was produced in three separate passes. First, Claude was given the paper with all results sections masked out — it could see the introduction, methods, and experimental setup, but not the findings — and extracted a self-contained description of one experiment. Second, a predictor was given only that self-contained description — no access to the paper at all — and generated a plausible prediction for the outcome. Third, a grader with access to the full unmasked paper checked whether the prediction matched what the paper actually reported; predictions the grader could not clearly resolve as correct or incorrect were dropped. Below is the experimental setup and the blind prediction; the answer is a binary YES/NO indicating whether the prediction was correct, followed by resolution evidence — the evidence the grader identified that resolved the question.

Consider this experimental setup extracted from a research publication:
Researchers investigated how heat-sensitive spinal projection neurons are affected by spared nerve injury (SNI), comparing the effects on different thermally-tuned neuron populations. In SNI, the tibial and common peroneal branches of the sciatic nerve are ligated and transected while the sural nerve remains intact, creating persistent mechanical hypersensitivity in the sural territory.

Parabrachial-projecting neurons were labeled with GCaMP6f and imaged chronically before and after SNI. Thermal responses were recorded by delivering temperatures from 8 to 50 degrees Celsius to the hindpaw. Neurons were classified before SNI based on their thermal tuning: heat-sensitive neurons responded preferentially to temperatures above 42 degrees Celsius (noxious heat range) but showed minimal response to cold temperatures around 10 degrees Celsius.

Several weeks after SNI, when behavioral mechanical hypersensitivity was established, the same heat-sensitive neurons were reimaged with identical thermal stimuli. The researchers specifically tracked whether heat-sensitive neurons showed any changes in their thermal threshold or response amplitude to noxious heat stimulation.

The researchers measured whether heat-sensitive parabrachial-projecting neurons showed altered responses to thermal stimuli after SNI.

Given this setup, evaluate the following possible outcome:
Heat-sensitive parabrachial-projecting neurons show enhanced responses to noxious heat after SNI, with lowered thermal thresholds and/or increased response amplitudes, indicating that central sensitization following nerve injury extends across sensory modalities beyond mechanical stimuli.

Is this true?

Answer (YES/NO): NO